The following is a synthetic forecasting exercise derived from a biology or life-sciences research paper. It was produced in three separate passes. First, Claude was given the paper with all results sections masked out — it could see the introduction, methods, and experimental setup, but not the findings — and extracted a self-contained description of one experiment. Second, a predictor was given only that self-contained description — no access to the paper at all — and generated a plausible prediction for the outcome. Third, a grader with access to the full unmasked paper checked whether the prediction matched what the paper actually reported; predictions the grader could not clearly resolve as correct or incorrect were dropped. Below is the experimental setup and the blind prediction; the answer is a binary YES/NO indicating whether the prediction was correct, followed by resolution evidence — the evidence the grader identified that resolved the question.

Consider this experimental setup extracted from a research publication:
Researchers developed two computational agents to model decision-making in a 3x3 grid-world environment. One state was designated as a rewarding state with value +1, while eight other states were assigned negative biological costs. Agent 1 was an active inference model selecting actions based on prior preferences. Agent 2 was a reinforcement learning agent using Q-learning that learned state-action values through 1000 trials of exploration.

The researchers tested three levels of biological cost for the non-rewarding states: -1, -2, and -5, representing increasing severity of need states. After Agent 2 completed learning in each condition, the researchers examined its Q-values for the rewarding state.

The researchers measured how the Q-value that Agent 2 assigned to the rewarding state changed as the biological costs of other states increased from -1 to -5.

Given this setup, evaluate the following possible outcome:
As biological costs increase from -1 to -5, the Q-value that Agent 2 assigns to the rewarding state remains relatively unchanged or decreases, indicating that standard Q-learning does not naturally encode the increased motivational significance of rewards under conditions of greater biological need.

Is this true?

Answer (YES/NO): YES